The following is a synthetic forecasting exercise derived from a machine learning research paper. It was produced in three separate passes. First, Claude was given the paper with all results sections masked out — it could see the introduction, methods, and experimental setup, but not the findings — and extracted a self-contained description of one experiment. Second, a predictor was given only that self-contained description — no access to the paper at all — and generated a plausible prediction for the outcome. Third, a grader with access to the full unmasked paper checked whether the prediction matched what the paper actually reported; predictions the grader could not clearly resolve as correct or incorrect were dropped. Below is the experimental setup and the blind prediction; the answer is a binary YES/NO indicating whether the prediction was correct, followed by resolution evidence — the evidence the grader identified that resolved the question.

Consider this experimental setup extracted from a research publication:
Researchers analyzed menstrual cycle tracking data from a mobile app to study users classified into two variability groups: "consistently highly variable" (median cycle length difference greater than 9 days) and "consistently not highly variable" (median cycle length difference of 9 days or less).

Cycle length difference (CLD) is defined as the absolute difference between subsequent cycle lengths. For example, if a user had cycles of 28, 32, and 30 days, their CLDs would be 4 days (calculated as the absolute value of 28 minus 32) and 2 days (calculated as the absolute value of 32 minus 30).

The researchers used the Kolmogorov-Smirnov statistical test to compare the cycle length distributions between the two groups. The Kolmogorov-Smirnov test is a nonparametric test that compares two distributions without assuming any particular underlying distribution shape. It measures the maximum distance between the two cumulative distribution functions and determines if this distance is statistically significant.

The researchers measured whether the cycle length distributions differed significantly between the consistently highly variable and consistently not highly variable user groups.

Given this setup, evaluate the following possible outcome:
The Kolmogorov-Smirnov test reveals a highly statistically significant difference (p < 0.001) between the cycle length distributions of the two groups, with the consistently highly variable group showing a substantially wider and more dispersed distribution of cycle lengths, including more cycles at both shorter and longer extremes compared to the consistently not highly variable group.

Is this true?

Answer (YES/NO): NO